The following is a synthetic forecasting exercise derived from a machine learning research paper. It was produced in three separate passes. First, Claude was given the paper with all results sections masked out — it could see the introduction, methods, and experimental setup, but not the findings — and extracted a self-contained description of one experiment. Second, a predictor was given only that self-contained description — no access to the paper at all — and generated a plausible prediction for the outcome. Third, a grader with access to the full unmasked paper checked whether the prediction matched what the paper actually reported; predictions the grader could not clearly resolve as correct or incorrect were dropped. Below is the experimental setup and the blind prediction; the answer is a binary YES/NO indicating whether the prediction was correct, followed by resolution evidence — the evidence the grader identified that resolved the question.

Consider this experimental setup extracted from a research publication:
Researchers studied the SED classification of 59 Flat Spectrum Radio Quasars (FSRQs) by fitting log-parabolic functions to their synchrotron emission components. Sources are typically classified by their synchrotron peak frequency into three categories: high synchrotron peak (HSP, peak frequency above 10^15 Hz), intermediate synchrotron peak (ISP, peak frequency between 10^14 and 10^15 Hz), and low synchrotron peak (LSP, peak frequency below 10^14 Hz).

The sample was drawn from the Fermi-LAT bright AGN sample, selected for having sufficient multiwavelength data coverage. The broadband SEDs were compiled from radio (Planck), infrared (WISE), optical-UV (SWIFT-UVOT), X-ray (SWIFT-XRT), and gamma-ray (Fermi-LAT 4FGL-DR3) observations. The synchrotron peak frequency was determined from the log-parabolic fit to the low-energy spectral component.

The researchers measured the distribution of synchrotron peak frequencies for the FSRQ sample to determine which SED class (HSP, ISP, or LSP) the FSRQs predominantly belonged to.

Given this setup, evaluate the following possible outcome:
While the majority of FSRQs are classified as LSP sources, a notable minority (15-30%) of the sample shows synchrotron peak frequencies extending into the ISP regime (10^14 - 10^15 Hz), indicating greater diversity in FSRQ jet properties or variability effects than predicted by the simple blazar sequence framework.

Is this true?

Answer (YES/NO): NO